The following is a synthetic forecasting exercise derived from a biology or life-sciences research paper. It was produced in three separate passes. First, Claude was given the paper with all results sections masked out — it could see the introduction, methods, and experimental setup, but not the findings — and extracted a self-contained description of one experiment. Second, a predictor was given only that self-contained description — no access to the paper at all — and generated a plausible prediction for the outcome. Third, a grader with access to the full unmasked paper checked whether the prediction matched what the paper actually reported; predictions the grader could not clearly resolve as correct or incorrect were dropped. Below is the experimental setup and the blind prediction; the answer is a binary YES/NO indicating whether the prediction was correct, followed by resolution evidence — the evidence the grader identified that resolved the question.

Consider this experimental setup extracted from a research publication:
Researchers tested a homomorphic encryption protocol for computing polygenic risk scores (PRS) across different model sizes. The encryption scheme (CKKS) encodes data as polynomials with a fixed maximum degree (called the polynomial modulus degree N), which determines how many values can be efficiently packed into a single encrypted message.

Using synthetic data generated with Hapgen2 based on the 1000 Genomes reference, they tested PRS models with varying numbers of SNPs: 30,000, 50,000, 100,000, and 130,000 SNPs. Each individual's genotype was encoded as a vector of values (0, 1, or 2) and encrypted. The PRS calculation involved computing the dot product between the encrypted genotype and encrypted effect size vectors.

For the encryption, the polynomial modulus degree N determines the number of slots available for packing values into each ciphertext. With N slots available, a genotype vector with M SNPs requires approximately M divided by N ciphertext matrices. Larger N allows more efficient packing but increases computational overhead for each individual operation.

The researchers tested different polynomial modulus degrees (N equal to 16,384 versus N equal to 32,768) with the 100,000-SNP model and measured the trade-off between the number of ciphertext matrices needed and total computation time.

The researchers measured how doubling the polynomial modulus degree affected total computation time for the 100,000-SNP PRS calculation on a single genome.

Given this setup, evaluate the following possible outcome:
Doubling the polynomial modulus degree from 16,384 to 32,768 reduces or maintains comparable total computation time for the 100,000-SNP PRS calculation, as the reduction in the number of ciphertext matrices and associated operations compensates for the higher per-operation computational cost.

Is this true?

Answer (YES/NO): NO